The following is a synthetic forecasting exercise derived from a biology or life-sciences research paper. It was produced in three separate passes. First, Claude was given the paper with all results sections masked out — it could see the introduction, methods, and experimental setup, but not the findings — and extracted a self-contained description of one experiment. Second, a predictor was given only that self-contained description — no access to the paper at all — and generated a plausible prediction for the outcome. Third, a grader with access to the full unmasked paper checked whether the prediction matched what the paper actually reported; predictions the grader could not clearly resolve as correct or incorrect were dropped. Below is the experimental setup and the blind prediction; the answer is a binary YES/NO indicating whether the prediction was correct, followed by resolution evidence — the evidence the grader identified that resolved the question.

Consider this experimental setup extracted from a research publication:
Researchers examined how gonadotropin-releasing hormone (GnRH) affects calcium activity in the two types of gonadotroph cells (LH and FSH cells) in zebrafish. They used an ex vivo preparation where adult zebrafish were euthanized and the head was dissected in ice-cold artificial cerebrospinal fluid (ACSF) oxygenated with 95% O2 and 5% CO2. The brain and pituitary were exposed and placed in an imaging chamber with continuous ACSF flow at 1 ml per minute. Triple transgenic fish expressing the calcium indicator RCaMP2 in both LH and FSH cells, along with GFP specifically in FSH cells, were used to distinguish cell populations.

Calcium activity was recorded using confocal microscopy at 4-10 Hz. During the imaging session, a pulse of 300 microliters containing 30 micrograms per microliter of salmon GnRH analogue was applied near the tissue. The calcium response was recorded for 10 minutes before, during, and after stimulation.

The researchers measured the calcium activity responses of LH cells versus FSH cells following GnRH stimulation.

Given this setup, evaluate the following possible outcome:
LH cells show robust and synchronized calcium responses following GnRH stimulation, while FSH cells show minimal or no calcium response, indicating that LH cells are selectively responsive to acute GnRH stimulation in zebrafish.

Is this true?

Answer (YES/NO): NO